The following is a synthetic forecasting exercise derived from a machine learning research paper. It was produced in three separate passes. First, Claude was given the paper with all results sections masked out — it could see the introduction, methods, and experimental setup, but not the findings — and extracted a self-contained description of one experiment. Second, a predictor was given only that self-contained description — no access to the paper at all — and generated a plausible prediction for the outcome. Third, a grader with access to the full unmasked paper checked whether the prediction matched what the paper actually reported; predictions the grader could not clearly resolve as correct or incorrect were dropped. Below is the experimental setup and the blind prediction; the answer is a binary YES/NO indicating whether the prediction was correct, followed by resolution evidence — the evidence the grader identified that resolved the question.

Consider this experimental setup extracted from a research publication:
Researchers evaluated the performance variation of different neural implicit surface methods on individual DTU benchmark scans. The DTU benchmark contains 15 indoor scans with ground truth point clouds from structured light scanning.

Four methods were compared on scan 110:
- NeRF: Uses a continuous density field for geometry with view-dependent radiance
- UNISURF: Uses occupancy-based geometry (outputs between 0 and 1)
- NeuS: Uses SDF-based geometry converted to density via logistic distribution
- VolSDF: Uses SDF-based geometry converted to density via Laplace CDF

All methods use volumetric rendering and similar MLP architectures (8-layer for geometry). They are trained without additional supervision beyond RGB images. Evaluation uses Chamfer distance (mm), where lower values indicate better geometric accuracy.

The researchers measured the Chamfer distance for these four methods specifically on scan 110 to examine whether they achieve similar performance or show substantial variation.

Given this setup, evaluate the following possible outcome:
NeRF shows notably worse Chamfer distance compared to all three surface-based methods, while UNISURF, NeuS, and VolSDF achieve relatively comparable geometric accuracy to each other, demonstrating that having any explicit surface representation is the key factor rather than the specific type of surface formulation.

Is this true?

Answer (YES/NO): NO